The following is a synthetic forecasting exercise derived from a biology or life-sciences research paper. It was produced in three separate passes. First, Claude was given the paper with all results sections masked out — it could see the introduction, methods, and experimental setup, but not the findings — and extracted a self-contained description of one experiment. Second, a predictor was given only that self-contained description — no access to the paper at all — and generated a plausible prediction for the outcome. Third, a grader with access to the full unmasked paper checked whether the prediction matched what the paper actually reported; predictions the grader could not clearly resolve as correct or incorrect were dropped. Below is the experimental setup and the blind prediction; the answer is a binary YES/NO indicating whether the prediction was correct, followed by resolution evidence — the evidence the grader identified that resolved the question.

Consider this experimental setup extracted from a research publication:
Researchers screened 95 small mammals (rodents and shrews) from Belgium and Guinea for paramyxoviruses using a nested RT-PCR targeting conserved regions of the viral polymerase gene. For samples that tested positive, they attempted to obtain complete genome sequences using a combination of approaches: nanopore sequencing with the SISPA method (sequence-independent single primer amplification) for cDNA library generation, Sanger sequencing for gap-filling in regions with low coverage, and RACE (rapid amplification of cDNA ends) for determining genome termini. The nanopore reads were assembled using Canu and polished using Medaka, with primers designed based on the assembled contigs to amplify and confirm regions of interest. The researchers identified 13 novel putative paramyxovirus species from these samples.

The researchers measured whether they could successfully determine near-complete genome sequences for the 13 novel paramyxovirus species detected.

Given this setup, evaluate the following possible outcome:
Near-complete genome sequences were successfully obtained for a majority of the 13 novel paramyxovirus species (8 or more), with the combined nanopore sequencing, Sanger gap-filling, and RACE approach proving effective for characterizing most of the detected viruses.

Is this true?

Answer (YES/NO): YES